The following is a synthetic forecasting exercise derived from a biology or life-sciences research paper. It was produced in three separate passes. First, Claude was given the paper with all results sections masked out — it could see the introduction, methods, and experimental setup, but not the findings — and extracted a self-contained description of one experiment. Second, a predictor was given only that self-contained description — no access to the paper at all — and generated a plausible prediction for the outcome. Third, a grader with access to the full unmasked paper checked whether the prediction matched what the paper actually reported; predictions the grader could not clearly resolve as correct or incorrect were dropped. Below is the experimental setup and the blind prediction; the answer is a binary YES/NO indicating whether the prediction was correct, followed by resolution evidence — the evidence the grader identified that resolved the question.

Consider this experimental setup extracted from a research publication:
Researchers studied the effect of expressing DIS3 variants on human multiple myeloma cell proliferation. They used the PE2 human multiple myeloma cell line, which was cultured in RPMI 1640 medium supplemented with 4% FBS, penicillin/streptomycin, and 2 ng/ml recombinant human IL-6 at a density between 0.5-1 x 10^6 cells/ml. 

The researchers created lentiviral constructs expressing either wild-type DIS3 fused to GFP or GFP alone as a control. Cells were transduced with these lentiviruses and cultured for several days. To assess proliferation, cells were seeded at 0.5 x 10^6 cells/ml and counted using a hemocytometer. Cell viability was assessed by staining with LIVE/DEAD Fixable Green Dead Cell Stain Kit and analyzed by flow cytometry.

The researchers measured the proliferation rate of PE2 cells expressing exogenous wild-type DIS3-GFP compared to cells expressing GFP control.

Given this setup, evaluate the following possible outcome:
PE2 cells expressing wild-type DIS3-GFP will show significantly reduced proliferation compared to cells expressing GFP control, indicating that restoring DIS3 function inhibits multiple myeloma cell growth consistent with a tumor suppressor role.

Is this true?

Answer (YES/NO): NO